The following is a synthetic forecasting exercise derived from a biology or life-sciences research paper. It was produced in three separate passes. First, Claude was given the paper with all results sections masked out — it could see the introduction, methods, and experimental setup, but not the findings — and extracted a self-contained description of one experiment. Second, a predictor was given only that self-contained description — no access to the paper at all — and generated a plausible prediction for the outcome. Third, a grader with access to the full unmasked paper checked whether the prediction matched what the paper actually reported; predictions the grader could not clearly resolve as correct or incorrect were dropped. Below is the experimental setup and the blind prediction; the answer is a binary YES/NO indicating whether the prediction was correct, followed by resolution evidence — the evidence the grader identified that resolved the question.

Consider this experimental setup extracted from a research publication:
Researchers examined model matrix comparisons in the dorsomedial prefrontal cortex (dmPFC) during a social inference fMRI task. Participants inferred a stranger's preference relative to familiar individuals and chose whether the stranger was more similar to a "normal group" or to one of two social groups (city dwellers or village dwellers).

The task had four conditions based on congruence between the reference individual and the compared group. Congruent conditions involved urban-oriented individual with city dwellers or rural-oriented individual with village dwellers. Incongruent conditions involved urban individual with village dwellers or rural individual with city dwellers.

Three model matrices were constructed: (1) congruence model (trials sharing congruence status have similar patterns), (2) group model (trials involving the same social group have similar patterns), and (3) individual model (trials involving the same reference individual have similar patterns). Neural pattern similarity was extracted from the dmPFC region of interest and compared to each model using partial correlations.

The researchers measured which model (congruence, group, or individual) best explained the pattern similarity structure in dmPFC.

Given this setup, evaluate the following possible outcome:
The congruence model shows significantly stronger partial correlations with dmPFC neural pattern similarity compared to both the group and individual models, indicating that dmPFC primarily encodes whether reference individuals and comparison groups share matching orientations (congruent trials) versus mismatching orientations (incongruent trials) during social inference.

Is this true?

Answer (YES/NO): NO